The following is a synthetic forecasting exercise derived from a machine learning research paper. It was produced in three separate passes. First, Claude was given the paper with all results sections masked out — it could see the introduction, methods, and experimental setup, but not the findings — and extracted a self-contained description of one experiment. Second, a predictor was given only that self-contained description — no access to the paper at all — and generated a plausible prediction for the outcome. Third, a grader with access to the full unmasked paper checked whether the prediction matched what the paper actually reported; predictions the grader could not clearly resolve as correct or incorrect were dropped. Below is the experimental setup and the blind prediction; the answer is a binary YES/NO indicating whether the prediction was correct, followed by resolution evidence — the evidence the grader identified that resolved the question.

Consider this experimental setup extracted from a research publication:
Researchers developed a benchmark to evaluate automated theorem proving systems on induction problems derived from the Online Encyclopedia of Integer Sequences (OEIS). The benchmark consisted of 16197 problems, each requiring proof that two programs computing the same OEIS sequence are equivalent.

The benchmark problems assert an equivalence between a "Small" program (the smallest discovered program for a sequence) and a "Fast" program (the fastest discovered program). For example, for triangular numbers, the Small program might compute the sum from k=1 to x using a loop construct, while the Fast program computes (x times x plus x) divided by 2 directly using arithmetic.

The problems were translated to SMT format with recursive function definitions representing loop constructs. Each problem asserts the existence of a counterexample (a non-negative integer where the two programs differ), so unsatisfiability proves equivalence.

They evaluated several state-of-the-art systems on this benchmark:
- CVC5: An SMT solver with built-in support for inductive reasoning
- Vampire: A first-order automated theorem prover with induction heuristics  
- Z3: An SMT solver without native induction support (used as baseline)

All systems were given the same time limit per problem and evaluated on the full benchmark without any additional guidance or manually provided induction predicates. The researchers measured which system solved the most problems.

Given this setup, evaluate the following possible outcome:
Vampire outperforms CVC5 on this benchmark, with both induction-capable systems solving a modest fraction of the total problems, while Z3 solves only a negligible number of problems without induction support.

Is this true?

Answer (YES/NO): NO